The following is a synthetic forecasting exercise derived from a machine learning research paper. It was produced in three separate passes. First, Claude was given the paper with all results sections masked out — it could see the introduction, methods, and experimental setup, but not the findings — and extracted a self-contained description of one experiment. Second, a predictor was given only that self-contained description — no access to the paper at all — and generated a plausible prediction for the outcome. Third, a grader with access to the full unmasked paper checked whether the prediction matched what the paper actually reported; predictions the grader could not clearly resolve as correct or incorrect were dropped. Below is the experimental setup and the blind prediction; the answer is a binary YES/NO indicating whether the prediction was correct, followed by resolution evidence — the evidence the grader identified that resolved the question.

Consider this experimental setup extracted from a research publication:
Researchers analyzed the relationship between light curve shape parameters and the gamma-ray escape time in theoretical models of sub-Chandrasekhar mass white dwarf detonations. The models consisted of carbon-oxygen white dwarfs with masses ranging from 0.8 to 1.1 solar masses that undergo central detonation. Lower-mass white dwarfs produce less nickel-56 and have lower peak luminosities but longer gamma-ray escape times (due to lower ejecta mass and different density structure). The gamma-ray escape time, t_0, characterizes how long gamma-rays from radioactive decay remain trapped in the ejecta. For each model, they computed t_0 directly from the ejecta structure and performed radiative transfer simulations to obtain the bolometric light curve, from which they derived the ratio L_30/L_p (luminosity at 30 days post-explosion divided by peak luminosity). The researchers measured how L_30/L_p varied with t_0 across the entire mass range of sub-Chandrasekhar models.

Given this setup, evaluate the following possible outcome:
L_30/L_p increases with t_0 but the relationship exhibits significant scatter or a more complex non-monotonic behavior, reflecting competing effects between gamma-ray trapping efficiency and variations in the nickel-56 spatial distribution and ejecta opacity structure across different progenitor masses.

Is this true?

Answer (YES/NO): YES